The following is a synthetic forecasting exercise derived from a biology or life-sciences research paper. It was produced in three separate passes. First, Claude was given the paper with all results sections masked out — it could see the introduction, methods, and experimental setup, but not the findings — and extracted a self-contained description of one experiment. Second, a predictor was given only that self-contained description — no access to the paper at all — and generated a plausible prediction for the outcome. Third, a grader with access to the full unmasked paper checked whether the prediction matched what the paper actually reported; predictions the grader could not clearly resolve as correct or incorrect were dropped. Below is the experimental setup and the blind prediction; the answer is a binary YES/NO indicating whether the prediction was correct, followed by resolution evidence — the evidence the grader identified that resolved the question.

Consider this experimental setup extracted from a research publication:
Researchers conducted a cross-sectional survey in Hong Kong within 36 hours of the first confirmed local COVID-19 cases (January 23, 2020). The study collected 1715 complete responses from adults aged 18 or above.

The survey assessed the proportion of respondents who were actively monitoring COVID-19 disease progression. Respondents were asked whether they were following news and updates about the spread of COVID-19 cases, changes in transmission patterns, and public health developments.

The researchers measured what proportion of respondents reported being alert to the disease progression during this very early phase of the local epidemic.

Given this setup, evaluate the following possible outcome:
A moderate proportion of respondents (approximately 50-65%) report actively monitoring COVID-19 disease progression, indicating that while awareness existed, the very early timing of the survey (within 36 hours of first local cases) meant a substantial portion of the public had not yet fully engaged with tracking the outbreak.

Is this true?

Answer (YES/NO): NO